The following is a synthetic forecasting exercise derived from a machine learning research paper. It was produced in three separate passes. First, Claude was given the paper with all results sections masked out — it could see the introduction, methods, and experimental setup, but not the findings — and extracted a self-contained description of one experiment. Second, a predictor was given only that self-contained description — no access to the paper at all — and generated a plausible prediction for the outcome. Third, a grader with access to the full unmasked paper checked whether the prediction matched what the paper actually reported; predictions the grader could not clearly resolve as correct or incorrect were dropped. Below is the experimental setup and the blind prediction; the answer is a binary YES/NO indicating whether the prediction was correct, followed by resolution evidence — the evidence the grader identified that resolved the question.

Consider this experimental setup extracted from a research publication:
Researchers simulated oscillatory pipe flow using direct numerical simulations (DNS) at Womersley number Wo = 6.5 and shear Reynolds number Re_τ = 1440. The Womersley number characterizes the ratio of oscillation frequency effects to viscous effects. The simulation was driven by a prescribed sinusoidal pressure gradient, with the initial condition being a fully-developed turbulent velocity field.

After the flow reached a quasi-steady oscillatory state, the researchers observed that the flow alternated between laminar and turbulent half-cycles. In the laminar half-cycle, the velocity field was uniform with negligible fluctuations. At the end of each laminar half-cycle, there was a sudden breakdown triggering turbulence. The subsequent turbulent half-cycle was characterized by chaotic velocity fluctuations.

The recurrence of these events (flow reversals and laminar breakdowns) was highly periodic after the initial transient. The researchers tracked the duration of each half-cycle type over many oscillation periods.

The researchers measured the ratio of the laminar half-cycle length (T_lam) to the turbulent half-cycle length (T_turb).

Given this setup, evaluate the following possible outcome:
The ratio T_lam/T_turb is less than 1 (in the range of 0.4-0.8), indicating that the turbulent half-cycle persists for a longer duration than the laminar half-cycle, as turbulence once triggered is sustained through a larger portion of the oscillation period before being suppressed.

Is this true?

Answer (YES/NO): NO